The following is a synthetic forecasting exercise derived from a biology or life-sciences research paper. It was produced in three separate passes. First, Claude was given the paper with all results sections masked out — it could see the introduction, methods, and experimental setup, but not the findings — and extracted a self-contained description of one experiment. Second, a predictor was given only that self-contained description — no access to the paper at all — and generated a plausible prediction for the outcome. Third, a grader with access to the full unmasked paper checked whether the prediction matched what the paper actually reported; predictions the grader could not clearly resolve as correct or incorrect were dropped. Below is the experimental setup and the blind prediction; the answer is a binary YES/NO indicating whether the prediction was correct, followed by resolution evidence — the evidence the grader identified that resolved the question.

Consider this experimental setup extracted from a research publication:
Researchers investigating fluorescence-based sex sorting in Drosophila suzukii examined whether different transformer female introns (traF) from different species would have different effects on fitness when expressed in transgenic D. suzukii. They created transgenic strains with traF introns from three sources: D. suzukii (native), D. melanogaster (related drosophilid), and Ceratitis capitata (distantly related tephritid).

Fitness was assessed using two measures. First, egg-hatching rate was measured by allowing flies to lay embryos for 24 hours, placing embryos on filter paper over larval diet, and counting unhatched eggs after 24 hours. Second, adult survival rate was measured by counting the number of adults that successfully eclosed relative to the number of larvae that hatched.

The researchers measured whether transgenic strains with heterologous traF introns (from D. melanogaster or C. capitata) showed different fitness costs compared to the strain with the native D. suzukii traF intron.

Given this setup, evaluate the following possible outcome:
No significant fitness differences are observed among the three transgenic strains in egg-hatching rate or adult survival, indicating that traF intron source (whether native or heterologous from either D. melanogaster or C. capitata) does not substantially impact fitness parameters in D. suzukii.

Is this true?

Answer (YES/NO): YES